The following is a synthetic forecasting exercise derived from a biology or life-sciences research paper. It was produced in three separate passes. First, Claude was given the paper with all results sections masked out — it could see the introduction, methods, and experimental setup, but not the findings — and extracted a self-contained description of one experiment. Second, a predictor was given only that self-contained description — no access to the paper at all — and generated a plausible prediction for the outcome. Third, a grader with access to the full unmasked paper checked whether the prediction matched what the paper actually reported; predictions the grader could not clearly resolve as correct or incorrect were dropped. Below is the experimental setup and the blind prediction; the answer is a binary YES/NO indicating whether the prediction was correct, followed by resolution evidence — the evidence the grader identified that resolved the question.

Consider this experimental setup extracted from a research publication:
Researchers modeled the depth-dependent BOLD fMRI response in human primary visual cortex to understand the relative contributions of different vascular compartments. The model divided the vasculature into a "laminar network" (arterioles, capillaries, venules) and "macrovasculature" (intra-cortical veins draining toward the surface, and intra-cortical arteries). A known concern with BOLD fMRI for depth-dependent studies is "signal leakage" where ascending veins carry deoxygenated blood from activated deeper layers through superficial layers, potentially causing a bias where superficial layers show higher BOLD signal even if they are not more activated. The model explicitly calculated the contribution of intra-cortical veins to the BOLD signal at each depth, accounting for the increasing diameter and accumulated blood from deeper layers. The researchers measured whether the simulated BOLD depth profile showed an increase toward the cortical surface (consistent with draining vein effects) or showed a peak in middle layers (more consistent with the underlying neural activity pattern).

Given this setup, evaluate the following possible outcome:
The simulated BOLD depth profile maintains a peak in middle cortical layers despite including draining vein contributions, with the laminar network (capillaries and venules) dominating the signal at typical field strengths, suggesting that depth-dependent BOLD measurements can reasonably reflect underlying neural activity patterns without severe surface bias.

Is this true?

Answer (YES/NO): NO